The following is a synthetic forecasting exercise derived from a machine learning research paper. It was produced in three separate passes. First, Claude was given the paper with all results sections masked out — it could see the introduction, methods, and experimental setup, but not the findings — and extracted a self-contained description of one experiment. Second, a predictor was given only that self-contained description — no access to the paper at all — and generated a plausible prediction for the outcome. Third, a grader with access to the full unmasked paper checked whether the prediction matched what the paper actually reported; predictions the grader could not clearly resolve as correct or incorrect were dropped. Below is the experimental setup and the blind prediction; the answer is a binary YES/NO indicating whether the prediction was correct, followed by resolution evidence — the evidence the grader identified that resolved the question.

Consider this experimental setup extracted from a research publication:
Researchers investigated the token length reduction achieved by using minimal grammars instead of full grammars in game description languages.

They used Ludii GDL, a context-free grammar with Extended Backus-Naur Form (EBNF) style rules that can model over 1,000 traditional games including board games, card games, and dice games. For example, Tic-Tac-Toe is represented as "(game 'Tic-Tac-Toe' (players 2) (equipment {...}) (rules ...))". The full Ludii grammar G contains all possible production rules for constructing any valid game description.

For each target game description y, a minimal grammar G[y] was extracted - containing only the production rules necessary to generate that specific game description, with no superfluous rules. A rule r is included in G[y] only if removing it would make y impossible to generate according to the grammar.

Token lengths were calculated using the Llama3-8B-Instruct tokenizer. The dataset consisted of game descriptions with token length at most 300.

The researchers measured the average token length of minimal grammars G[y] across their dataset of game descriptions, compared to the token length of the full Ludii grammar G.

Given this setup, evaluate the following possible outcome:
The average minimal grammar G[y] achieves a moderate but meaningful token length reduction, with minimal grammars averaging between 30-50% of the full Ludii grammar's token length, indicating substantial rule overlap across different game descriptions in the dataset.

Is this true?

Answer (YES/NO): NO